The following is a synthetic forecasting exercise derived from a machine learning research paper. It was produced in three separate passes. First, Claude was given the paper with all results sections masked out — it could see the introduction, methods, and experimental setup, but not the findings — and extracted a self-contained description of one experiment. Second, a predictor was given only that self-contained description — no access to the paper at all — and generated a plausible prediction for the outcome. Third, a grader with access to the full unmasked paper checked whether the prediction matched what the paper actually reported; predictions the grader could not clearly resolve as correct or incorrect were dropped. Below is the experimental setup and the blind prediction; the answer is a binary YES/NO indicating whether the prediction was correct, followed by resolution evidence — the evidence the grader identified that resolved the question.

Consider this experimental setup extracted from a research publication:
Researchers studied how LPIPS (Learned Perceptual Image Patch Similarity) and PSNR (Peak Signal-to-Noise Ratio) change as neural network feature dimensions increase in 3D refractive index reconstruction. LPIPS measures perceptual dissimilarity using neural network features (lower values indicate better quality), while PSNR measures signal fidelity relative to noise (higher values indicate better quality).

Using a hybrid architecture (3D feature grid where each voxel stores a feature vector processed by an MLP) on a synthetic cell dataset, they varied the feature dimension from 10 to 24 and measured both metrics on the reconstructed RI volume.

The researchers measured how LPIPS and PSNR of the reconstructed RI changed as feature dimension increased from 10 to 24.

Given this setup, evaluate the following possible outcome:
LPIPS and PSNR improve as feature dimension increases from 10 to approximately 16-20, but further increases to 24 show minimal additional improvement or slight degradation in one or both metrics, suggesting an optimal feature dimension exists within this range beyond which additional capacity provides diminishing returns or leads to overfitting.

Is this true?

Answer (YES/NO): NO